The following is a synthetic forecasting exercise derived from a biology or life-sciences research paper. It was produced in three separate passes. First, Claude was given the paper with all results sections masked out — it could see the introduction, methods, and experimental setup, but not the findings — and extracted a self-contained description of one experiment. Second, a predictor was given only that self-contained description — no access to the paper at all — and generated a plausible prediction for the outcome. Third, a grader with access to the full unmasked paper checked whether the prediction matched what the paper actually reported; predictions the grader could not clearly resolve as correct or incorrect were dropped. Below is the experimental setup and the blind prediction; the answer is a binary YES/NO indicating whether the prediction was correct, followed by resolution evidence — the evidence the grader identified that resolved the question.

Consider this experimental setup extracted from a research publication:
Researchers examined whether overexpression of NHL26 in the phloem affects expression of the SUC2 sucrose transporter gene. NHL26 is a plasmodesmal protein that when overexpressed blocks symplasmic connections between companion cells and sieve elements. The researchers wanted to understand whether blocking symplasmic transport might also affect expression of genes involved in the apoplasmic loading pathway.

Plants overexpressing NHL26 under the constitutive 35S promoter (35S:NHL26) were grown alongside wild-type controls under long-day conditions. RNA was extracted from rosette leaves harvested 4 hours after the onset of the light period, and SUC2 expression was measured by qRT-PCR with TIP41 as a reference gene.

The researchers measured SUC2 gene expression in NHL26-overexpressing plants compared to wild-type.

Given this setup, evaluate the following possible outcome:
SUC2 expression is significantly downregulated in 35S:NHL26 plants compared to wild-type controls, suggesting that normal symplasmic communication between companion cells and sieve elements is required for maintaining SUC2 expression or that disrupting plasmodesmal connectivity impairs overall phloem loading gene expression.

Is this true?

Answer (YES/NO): YES